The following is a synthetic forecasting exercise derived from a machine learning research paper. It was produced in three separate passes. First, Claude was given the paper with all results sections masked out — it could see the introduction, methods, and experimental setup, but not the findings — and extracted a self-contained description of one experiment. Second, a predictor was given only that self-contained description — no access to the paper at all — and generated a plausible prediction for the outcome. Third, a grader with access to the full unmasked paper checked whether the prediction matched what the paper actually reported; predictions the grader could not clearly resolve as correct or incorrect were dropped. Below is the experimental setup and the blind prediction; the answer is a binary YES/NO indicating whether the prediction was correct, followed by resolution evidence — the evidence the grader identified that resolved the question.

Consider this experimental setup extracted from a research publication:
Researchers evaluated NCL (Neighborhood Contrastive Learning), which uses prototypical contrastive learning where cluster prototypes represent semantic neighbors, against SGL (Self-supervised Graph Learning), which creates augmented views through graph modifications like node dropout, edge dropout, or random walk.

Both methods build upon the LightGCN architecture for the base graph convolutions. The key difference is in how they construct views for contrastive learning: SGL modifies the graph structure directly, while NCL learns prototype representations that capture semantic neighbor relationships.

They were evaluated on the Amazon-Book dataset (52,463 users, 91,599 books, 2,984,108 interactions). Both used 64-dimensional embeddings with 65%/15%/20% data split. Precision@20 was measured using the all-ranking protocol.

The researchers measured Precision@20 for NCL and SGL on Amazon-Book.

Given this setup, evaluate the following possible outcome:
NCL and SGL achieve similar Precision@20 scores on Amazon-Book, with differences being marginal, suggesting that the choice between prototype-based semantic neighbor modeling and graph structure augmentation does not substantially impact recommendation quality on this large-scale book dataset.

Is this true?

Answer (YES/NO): YES